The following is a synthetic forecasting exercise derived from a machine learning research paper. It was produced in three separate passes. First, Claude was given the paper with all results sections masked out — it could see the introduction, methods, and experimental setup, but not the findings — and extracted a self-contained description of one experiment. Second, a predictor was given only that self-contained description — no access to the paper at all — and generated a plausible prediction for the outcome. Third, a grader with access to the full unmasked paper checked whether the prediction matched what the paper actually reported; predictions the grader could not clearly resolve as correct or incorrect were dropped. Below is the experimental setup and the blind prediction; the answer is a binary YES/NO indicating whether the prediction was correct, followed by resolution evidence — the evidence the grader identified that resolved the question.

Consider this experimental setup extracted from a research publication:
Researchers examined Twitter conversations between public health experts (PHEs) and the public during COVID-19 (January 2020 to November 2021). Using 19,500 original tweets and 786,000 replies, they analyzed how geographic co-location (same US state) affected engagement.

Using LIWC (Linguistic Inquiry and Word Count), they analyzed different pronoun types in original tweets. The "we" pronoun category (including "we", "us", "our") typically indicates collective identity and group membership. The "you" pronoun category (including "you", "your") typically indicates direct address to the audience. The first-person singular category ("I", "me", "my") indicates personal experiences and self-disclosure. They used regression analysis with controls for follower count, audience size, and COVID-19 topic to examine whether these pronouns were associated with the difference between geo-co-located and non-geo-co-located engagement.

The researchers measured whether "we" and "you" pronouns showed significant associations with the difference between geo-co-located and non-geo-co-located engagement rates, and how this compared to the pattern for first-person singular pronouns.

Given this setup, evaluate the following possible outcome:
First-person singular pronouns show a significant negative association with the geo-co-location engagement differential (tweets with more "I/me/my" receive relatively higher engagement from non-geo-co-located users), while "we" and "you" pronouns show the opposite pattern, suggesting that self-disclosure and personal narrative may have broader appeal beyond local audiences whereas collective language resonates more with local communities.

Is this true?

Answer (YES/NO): NO